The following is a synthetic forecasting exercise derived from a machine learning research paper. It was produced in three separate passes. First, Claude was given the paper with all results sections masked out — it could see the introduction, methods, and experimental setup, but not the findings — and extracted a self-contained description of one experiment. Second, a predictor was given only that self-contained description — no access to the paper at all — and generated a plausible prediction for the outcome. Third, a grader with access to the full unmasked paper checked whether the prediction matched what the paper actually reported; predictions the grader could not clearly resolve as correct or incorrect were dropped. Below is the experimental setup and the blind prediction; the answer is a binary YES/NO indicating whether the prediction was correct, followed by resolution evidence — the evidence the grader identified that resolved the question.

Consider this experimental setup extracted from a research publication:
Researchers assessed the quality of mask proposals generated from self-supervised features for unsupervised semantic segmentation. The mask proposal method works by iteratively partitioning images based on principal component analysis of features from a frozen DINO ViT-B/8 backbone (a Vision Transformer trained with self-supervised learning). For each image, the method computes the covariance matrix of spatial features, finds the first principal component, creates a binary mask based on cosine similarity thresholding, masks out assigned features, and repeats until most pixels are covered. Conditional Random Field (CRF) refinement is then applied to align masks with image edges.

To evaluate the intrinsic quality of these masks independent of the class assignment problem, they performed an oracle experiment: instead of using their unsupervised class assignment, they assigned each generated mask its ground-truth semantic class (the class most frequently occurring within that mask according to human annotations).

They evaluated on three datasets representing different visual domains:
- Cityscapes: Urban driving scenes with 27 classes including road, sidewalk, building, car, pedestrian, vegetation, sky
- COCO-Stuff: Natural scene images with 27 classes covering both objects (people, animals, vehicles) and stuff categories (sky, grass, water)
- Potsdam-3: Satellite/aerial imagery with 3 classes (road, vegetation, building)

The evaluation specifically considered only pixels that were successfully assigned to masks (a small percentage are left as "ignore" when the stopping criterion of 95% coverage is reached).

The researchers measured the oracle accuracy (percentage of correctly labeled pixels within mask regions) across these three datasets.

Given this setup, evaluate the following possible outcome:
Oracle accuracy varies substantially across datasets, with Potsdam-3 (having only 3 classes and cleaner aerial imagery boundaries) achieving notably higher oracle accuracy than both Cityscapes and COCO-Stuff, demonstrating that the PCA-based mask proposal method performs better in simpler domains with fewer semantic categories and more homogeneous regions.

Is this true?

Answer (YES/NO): NO